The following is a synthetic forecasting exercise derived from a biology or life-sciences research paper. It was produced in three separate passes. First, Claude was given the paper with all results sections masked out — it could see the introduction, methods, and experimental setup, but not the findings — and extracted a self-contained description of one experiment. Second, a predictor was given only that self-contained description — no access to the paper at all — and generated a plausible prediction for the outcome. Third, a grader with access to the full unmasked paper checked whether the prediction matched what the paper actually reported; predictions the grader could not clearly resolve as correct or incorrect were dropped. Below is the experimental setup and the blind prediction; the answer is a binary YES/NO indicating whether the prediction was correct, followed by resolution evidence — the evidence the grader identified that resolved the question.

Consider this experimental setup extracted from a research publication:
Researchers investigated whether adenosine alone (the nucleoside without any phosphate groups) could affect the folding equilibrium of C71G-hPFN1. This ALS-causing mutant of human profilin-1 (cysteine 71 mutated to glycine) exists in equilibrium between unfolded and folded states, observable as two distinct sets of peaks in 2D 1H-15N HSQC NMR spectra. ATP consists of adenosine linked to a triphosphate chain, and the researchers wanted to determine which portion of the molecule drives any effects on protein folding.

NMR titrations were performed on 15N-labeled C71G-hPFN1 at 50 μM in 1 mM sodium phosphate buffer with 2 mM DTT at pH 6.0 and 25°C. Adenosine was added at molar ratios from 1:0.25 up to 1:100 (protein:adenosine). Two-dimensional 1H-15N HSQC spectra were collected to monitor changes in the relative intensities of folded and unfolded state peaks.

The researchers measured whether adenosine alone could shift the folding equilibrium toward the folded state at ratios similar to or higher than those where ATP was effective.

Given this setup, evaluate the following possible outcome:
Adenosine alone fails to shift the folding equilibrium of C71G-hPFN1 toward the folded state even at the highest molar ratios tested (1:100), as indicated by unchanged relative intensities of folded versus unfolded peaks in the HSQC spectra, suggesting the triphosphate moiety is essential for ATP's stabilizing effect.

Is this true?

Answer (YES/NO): YES